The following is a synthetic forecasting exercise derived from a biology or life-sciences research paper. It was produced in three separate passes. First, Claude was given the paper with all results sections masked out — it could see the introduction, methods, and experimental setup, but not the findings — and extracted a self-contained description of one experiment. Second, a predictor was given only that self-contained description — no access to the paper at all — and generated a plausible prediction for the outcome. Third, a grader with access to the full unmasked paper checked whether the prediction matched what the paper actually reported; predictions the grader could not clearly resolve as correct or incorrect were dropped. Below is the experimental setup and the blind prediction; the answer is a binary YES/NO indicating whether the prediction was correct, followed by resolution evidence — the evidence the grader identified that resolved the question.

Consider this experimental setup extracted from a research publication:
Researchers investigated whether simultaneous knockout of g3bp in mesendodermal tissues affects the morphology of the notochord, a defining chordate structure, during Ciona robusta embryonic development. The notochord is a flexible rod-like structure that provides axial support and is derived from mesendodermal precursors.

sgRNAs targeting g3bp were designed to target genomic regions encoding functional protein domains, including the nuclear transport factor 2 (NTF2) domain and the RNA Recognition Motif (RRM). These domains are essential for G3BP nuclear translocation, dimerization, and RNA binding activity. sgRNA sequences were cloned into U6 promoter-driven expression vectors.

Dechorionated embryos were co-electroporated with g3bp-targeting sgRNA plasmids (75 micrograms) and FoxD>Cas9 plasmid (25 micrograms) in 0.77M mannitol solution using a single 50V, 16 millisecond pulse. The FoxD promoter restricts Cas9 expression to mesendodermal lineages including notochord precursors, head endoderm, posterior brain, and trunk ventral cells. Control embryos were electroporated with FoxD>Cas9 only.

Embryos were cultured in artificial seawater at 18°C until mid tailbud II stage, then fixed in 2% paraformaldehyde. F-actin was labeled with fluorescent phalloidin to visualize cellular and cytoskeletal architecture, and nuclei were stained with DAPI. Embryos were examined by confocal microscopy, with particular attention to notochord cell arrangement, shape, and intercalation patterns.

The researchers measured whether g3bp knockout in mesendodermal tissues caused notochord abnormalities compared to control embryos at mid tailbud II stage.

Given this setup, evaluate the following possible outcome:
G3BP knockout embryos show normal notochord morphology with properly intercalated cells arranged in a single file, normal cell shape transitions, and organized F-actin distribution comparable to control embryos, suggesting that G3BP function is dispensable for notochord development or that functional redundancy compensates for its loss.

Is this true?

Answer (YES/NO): NO